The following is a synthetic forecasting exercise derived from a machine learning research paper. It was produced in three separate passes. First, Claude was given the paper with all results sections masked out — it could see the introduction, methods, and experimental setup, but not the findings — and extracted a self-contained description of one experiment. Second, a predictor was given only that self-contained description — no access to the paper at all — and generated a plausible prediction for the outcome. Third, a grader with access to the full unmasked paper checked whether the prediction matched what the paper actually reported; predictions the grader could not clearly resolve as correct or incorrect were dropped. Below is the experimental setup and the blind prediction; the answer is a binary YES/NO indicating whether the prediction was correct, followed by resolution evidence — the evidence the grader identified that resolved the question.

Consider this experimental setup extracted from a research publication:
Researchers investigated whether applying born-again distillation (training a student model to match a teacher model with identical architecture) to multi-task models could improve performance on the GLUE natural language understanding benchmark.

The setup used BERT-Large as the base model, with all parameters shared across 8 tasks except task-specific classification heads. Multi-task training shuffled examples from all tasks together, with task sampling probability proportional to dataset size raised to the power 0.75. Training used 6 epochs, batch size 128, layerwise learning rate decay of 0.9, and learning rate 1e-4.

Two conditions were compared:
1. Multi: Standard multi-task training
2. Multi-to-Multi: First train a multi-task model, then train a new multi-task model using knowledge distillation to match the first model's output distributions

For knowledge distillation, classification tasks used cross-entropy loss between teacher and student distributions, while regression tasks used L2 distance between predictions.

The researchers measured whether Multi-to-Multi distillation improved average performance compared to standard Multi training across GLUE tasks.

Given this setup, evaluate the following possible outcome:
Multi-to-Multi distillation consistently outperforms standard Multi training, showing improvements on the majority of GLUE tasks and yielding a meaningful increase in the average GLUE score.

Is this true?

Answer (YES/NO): NO